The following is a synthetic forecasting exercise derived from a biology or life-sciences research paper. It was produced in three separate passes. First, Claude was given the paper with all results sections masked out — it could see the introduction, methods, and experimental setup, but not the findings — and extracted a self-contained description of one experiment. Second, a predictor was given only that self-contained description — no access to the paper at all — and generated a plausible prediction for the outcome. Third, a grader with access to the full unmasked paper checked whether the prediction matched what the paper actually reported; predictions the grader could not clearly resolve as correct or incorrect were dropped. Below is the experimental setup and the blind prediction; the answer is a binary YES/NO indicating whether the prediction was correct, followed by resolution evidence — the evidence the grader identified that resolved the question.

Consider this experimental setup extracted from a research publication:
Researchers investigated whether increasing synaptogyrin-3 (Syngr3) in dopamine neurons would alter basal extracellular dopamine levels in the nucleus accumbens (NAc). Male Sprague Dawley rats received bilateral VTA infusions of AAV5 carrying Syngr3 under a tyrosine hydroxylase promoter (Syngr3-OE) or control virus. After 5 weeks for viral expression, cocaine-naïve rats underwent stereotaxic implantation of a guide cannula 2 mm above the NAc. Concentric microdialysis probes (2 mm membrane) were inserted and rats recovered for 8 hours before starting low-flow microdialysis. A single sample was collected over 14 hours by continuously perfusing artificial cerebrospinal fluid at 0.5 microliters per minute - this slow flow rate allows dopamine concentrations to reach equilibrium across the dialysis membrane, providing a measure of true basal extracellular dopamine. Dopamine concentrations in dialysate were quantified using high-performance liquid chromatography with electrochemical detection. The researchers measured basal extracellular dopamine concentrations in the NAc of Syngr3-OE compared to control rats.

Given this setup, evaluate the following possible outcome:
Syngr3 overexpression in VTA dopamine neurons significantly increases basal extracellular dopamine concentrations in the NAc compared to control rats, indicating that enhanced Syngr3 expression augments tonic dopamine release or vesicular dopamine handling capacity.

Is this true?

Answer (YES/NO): YES